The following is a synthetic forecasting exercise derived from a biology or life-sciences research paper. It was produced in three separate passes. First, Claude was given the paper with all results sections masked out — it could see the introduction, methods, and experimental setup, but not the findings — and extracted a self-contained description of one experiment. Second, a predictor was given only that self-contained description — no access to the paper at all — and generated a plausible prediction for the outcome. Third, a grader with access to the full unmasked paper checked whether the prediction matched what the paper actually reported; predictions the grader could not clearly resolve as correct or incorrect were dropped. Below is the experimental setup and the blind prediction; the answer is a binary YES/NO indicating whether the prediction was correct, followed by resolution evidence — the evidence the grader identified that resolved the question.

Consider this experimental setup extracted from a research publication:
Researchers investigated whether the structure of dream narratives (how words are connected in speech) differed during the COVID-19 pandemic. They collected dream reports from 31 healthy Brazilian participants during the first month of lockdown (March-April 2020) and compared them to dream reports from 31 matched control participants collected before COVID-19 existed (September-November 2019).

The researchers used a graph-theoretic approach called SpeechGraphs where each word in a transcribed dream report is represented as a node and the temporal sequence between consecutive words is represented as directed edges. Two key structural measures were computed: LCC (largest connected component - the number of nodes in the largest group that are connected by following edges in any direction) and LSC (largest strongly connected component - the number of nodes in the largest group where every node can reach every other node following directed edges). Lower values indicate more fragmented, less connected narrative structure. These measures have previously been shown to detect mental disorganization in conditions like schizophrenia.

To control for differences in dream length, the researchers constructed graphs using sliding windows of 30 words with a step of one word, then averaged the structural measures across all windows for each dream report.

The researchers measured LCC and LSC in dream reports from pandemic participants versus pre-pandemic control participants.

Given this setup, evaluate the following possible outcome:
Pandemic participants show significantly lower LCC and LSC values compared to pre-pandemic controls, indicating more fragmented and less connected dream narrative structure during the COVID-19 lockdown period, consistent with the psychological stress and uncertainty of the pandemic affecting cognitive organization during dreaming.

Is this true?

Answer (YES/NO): NO